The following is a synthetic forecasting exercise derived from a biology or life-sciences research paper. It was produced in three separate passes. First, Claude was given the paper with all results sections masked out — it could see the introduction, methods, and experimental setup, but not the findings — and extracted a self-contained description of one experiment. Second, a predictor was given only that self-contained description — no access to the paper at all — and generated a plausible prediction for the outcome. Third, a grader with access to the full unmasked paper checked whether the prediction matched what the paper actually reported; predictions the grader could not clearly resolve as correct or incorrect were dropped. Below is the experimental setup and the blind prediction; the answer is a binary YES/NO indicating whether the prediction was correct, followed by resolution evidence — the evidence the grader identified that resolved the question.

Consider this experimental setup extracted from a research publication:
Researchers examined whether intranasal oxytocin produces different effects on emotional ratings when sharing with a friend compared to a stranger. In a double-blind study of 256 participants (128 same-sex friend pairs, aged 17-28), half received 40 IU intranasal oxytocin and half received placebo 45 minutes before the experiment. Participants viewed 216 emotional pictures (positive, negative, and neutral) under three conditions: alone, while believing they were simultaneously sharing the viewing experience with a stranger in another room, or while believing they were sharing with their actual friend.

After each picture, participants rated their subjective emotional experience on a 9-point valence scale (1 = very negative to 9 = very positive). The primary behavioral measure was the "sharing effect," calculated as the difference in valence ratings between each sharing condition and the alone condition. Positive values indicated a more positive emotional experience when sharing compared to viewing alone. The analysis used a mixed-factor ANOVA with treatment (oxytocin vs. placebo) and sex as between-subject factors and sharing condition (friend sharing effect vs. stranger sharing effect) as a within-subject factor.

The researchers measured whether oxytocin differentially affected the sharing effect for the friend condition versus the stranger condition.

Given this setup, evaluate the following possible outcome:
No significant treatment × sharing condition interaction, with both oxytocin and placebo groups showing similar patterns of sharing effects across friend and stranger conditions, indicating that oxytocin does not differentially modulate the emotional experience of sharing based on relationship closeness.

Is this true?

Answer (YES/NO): NO